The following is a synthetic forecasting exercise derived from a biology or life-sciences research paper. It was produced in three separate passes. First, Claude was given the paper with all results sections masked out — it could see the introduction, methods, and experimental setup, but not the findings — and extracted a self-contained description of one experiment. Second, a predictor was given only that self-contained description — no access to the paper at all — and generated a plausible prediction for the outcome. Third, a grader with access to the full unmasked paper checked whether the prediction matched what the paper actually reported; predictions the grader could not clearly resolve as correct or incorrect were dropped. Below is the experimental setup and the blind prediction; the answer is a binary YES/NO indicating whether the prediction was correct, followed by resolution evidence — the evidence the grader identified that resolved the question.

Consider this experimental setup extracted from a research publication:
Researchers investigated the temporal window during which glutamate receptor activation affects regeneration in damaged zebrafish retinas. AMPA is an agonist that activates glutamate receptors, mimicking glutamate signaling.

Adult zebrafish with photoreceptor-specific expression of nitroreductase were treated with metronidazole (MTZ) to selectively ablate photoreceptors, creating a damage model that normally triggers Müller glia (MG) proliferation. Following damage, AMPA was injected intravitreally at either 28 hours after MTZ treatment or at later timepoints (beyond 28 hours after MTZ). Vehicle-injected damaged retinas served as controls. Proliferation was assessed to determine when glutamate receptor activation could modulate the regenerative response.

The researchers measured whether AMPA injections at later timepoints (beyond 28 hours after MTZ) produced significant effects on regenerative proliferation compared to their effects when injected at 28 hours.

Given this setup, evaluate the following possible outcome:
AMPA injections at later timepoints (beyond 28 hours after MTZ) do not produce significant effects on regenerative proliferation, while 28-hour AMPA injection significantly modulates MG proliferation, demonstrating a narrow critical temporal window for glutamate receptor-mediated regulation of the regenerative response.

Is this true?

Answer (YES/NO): YES